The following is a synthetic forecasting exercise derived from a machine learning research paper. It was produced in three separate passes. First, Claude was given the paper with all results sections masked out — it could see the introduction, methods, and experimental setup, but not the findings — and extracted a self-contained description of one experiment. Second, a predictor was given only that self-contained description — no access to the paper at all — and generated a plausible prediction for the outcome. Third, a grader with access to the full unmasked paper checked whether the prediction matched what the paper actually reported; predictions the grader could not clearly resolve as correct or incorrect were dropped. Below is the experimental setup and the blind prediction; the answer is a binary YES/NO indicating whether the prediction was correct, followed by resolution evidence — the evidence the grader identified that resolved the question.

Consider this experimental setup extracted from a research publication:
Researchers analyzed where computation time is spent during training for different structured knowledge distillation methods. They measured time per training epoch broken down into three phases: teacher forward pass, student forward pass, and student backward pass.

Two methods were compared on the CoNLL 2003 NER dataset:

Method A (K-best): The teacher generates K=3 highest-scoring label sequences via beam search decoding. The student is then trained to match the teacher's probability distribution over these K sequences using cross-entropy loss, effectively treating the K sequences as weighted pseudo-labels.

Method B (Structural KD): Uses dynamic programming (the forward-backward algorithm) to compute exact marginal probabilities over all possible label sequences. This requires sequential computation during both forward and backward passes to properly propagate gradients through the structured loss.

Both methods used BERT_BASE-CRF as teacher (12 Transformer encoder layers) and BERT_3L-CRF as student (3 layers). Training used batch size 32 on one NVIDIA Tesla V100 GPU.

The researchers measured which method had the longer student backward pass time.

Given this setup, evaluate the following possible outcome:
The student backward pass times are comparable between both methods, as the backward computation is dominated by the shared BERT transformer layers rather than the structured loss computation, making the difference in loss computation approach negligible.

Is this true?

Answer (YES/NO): NO